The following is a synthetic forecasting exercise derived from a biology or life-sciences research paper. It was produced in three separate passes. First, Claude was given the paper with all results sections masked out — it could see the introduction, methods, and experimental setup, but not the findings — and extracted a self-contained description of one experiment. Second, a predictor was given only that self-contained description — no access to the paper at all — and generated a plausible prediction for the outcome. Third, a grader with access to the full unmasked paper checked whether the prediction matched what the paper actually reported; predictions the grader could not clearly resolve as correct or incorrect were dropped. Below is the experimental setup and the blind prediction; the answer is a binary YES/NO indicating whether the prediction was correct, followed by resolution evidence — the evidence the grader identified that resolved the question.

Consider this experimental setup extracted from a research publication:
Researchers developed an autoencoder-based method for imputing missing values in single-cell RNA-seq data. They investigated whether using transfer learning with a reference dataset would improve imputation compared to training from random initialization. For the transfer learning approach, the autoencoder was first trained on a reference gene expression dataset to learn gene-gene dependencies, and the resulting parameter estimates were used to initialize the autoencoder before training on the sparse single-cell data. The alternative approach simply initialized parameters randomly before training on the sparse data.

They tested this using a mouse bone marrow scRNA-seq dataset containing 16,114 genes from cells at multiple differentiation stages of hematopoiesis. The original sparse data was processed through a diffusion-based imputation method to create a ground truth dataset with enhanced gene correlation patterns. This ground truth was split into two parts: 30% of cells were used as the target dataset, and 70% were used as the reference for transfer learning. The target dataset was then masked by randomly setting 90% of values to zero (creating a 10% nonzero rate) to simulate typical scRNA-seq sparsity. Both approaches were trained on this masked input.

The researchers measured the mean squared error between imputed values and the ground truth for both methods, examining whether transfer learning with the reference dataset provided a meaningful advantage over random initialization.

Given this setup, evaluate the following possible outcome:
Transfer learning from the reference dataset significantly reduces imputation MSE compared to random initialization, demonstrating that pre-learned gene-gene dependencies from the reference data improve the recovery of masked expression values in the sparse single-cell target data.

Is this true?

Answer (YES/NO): YES